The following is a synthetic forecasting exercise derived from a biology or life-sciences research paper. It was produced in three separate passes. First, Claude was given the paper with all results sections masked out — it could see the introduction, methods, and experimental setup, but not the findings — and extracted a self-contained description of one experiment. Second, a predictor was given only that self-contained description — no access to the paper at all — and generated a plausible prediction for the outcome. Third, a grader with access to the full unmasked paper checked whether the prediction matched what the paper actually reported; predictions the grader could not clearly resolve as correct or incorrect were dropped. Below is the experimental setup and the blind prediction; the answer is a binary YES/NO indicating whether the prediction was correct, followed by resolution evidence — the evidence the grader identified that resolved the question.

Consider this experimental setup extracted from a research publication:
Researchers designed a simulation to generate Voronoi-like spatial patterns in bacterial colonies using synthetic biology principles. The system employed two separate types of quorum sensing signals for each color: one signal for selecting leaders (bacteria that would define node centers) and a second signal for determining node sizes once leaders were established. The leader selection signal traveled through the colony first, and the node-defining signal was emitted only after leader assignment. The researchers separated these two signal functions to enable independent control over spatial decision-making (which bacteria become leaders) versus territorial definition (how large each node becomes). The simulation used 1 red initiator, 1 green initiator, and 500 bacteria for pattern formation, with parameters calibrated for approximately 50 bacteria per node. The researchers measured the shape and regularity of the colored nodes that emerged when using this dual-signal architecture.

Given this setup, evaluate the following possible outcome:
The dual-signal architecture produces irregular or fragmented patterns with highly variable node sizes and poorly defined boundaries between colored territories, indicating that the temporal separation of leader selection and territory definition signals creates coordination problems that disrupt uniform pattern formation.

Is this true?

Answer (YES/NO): NO